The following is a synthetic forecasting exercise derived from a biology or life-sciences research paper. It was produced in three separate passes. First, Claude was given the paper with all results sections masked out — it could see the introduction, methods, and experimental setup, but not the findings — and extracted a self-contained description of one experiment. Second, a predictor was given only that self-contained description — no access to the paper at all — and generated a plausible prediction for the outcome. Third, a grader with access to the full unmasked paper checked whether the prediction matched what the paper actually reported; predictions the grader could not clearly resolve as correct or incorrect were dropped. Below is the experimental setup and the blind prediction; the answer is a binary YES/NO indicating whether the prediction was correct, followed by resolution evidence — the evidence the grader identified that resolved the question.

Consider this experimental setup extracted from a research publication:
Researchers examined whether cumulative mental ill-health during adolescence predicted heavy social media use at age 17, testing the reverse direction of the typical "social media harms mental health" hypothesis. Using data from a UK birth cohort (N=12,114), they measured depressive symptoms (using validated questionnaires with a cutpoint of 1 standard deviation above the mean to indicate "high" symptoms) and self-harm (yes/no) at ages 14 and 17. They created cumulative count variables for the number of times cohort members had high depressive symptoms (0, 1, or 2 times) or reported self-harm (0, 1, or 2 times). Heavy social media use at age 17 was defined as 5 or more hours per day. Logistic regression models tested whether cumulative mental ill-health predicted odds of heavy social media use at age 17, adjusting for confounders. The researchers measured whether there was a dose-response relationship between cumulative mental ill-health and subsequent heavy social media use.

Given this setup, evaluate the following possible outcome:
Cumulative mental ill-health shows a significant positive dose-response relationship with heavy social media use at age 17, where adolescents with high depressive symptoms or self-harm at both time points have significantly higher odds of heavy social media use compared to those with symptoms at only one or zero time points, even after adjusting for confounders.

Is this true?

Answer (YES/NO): NO